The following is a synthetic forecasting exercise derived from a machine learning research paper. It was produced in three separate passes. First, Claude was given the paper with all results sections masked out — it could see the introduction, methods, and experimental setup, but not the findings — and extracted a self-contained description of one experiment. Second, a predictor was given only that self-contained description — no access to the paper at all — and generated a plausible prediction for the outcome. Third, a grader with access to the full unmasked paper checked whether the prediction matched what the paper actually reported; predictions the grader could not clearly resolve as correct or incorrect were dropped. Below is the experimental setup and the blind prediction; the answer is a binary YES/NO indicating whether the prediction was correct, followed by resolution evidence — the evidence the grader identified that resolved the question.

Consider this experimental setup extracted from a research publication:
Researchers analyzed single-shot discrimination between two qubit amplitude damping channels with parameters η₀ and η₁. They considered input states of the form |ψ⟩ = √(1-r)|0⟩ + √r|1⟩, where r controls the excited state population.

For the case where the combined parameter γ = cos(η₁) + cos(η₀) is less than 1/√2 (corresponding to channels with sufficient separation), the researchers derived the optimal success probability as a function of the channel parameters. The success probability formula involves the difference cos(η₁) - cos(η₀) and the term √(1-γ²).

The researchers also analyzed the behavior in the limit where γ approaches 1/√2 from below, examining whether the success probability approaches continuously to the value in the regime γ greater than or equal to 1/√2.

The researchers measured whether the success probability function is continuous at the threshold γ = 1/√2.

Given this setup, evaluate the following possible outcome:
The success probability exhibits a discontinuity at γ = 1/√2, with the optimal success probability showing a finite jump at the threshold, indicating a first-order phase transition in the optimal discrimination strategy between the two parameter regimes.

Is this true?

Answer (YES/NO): NO